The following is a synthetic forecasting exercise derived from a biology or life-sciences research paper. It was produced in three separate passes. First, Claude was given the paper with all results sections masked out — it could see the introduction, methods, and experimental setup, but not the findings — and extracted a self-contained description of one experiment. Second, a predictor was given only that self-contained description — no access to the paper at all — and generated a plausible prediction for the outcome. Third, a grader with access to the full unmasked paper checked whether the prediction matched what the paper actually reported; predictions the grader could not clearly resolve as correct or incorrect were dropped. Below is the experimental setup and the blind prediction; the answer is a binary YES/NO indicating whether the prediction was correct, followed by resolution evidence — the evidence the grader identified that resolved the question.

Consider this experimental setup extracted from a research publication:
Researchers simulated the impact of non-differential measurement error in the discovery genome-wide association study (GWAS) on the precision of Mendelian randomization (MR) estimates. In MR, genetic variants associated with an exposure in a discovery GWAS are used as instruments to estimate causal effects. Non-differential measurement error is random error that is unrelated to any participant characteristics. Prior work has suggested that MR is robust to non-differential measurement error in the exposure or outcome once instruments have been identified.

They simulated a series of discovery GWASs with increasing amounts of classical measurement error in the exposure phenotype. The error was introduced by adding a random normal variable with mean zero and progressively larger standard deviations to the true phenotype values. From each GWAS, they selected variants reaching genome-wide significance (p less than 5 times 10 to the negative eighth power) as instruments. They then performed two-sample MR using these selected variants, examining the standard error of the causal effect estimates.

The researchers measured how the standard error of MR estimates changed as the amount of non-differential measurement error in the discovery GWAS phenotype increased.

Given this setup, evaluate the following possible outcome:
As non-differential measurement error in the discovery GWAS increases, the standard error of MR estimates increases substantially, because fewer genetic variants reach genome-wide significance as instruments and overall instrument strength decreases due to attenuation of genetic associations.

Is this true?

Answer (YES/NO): YES